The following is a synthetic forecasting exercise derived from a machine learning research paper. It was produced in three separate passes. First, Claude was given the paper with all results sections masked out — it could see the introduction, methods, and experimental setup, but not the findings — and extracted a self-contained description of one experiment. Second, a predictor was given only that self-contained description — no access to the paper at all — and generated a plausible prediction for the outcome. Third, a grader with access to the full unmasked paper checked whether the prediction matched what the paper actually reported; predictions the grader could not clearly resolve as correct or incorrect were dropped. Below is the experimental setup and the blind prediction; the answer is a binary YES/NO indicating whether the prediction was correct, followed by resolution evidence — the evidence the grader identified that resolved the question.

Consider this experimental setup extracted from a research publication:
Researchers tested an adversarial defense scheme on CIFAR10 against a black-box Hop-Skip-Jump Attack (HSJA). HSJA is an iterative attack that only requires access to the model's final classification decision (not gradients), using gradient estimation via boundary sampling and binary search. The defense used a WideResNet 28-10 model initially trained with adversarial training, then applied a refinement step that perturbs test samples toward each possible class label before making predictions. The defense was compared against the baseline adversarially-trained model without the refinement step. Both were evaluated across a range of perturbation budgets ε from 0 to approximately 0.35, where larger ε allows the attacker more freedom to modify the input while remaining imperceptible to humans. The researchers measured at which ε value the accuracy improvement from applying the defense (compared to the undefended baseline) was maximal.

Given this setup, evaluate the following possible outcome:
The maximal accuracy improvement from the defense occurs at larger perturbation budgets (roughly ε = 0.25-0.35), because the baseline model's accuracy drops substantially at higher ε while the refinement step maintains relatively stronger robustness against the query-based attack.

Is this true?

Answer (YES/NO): NO